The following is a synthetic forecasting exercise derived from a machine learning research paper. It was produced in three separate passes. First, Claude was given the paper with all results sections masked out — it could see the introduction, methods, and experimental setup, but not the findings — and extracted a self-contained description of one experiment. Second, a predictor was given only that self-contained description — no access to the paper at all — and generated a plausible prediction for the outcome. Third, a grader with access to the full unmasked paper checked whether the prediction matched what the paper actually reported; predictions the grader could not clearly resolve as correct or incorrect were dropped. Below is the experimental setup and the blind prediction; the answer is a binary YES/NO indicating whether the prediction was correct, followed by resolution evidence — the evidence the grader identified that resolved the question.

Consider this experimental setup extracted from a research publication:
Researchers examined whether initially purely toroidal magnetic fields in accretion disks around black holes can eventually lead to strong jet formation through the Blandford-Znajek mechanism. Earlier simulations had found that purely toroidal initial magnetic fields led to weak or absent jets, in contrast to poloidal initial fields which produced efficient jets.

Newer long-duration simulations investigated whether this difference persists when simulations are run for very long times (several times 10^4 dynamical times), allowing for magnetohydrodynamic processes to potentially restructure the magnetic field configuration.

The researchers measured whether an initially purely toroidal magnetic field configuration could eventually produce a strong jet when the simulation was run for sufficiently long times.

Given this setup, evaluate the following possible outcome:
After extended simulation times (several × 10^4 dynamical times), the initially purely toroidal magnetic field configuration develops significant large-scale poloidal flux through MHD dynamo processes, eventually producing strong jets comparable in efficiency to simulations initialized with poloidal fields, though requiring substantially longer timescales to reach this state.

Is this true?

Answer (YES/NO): YES